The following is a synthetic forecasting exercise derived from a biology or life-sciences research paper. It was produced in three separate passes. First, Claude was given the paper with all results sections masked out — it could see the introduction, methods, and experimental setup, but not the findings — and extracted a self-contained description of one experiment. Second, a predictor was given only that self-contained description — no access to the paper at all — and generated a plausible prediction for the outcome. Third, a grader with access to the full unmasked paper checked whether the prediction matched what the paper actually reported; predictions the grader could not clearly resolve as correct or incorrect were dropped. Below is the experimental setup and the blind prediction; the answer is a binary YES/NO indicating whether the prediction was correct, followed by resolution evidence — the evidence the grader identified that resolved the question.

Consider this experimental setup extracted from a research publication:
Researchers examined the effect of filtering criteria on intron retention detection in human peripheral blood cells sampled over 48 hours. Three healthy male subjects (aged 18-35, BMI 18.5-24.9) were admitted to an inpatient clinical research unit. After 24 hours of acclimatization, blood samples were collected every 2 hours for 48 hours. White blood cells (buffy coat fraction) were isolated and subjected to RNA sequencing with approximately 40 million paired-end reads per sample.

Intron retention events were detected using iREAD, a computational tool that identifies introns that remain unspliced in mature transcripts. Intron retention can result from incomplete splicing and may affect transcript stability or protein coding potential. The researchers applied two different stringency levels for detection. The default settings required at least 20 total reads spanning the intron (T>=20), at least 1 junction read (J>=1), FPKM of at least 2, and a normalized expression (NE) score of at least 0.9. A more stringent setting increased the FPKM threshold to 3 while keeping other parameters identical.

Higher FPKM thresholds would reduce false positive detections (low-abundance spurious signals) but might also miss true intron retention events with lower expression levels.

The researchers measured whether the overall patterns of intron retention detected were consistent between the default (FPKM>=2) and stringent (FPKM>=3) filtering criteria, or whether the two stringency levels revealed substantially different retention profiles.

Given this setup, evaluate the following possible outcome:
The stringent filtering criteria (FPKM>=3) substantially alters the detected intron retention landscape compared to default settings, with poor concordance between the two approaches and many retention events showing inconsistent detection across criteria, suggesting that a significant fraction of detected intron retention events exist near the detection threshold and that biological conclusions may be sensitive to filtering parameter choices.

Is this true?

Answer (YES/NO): NO